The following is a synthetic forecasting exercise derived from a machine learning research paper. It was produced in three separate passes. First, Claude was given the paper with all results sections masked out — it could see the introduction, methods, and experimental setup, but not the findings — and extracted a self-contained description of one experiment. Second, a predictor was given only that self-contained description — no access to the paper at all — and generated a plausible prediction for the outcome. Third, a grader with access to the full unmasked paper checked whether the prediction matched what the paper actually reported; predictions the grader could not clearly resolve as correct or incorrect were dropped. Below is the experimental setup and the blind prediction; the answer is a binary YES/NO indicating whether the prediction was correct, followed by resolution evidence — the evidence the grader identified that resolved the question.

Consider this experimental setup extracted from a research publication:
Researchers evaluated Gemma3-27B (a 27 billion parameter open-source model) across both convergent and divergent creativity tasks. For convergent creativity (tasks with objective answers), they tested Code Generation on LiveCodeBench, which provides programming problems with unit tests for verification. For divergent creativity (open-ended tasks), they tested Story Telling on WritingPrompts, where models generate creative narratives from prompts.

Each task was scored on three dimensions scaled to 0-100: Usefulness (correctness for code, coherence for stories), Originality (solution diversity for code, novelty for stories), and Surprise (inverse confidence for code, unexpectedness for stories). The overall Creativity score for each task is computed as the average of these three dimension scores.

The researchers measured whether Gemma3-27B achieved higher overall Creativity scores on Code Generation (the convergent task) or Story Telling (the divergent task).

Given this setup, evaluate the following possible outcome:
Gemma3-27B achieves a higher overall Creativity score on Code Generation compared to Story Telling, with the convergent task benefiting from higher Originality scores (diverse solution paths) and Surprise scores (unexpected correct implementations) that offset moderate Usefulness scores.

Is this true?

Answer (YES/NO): NO